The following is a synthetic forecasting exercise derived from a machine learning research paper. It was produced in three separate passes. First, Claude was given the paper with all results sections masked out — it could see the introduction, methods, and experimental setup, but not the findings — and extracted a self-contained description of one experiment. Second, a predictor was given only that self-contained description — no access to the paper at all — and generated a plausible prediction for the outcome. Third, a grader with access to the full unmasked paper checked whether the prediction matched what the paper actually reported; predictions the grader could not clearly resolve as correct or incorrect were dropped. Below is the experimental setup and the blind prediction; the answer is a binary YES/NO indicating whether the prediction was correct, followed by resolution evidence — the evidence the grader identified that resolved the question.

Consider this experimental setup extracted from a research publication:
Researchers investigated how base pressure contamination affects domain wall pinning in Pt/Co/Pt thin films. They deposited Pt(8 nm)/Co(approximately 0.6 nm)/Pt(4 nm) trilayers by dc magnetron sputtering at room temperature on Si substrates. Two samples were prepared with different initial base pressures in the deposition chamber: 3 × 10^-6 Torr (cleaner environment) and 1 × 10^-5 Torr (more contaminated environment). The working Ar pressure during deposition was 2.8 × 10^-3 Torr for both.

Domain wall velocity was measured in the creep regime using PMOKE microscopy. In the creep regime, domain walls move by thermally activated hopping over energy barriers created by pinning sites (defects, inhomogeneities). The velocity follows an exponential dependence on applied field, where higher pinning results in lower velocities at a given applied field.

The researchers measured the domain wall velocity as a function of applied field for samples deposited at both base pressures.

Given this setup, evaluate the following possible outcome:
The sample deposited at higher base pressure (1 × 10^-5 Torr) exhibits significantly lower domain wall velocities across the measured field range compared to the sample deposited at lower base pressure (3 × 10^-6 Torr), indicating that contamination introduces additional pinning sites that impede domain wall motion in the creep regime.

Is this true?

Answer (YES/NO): YES